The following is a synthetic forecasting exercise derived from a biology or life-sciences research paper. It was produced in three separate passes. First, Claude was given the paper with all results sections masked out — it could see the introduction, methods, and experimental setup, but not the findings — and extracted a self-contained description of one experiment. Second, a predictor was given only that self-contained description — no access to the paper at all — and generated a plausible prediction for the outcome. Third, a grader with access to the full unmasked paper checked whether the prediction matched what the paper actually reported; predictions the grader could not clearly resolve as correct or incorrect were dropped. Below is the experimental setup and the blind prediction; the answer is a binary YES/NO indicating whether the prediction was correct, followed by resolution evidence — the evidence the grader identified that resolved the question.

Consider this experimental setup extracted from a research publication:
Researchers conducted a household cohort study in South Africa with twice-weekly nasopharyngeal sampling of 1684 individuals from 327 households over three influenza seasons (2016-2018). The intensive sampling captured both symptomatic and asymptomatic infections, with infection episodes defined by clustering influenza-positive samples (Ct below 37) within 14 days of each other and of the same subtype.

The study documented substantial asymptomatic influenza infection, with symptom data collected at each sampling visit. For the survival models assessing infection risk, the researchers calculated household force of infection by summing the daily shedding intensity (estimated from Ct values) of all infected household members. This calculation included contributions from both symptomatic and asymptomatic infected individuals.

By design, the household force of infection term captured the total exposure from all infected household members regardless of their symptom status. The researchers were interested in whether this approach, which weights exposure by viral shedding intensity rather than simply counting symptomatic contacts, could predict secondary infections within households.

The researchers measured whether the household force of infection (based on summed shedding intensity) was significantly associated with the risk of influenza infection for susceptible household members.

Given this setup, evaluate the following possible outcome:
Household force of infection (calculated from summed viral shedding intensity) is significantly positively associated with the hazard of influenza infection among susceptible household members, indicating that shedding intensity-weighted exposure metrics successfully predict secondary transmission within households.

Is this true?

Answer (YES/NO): YES